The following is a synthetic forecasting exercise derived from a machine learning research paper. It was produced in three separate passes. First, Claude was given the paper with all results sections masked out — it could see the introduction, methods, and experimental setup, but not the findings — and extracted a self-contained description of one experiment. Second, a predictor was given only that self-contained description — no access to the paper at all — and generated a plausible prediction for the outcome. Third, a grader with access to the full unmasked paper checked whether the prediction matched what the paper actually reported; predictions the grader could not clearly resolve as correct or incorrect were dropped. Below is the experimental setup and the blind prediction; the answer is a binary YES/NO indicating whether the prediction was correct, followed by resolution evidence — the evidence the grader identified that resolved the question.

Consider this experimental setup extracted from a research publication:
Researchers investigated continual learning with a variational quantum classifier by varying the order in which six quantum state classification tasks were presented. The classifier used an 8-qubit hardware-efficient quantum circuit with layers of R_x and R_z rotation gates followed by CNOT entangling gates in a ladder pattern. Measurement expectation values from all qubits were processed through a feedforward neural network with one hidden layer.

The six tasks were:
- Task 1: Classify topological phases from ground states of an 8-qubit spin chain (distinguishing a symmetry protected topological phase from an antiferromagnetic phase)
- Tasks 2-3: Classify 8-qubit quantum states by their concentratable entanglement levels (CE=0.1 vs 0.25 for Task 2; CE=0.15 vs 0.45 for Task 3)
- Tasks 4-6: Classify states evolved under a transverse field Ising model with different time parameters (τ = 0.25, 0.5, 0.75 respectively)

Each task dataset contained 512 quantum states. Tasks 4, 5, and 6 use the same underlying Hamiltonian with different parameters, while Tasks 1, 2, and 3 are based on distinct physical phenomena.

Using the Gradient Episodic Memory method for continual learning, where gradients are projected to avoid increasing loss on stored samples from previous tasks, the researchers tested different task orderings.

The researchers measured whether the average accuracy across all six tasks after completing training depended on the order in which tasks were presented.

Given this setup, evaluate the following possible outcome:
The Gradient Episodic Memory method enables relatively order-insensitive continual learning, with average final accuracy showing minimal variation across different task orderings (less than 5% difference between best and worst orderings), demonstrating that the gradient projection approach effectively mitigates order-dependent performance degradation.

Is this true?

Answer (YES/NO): NO